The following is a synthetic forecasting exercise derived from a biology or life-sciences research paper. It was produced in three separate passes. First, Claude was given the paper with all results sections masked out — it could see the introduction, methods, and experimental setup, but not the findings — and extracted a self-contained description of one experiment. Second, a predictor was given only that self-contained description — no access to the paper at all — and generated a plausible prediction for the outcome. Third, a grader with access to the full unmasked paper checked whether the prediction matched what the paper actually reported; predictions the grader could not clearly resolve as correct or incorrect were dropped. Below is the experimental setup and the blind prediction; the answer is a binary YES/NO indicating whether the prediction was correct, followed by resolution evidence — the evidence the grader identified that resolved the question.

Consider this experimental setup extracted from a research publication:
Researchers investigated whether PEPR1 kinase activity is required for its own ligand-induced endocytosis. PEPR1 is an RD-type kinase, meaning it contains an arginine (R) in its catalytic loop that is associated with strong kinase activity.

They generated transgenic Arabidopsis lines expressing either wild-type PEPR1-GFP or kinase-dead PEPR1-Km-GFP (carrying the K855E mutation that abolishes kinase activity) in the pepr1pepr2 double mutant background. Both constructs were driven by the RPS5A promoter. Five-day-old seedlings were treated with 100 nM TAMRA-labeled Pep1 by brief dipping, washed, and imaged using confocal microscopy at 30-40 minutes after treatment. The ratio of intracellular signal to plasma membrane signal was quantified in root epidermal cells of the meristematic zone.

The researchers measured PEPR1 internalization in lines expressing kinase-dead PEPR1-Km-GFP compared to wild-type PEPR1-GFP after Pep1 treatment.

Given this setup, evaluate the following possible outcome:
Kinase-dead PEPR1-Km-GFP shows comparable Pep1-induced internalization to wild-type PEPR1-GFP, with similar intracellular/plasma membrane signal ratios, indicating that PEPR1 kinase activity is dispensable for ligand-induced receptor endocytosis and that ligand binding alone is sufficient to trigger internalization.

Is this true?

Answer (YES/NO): NO